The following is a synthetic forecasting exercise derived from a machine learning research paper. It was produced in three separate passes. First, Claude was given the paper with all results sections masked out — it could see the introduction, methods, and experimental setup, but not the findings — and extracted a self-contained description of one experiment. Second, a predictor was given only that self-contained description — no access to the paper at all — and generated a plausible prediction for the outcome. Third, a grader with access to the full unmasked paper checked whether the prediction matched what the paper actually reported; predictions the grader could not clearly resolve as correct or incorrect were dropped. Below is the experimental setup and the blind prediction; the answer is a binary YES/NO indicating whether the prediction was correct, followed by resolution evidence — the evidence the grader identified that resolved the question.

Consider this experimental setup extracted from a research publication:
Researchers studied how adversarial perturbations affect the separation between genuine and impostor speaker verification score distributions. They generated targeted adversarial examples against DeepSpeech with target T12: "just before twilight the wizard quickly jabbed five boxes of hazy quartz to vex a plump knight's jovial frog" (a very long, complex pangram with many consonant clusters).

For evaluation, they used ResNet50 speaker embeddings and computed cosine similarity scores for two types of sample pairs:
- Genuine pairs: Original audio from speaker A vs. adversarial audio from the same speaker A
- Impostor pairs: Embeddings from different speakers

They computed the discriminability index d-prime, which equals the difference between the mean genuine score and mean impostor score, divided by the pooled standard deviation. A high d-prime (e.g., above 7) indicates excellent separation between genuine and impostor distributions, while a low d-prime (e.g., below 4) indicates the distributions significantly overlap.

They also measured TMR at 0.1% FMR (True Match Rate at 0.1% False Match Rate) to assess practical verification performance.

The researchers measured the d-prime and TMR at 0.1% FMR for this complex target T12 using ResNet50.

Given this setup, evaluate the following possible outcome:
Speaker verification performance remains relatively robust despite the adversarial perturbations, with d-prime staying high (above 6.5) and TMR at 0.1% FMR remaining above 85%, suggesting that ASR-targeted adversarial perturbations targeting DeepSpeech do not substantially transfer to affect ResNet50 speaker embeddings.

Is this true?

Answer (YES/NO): NO